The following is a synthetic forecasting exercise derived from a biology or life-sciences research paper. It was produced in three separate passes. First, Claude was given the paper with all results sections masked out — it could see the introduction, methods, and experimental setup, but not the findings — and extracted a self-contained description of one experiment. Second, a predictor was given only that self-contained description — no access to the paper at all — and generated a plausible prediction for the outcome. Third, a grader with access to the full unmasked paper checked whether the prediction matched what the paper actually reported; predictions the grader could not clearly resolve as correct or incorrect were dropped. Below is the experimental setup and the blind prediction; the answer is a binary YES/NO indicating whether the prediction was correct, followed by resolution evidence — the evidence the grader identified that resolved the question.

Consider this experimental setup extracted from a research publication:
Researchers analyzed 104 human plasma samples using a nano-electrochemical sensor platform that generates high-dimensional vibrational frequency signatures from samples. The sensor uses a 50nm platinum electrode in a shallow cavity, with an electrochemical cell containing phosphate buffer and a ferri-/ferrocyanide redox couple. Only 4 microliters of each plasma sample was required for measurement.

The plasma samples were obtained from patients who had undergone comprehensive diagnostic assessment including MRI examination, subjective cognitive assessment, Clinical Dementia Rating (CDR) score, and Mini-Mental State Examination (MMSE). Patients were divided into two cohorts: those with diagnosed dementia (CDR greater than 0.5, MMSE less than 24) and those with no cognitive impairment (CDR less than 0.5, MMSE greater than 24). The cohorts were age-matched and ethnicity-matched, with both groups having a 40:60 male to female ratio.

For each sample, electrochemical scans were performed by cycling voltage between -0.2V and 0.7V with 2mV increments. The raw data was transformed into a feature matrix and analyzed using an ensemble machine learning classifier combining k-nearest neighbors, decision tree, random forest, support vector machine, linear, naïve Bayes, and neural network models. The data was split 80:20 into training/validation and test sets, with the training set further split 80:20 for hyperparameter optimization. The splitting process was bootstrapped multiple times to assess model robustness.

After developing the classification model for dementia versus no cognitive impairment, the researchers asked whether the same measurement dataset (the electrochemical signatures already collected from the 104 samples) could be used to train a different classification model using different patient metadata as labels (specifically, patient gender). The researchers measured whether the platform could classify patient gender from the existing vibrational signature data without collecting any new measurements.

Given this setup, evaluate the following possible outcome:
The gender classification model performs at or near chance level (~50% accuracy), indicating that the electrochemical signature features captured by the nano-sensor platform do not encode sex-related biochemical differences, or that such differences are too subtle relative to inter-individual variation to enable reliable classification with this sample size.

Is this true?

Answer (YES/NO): NO